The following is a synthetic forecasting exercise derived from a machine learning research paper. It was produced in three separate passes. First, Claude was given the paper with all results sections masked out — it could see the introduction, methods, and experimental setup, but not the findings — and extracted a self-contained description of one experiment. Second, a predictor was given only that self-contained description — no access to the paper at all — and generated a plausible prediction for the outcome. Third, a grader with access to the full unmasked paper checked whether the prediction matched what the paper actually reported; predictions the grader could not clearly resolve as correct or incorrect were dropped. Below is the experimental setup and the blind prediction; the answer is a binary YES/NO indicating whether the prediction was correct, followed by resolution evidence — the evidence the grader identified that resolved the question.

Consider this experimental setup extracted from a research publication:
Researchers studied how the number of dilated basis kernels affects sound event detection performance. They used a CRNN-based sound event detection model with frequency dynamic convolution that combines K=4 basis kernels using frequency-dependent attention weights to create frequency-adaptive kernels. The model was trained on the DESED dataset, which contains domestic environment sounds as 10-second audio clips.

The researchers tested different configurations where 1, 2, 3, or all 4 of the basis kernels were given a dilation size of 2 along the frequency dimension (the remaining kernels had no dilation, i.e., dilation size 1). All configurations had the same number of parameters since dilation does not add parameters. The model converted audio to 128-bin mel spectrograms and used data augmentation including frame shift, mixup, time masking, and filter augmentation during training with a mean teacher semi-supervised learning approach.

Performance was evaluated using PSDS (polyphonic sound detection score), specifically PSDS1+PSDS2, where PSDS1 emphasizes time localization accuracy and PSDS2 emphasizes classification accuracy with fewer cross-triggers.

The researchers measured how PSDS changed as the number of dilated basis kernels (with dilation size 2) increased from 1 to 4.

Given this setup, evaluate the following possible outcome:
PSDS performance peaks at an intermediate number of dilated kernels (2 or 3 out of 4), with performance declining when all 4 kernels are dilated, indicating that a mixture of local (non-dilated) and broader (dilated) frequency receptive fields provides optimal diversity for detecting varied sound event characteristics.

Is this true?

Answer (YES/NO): YES